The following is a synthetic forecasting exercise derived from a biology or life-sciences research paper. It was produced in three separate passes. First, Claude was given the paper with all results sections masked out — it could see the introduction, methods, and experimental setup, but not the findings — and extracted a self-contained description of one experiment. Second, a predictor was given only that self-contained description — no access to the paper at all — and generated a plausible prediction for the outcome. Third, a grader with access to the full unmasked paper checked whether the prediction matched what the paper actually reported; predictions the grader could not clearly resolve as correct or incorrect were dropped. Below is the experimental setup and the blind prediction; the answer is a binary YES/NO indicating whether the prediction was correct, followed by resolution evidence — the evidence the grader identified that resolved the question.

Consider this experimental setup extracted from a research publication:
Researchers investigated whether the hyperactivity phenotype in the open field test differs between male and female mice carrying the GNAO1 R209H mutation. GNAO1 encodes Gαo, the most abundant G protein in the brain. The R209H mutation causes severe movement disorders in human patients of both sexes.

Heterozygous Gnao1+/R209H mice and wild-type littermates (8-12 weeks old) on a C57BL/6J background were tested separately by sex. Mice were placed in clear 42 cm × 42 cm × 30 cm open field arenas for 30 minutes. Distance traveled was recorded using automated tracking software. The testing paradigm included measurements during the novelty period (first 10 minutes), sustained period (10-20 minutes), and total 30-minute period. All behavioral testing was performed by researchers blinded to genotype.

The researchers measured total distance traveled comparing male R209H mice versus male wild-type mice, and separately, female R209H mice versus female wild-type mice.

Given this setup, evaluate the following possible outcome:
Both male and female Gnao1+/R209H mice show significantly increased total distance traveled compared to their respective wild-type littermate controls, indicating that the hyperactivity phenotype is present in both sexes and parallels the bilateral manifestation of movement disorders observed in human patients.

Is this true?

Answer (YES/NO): YES